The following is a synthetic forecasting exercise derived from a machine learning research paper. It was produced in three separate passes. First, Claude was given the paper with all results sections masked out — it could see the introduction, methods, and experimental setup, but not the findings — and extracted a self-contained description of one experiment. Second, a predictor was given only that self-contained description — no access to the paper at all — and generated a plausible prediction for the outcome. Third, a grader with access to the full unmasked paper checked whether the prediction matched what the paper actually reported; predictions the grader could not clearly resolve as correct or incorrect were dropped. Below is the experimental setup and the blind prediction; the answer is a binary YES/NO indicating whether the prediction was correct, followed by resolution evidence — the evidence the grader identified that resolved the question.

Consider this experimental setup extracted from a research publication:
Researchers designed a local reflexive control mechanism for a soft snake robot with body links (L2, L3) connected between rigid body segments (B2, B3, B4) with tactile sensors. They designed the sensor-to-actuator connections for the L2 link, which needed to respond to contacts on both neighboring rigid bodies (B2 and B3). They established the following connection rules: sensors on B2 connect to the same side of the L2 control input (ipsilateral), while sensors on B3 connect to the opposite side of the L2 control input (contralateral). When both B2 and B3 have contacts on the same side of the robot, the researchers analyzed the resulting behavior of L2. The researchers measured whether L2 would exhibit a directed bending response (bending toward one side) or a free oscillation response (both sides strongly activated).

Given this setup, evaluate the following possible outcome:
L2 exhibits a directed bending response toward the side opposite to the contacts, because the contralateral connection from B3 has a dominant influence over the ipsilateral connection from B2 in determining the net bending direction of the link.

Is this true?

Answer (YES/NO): NO